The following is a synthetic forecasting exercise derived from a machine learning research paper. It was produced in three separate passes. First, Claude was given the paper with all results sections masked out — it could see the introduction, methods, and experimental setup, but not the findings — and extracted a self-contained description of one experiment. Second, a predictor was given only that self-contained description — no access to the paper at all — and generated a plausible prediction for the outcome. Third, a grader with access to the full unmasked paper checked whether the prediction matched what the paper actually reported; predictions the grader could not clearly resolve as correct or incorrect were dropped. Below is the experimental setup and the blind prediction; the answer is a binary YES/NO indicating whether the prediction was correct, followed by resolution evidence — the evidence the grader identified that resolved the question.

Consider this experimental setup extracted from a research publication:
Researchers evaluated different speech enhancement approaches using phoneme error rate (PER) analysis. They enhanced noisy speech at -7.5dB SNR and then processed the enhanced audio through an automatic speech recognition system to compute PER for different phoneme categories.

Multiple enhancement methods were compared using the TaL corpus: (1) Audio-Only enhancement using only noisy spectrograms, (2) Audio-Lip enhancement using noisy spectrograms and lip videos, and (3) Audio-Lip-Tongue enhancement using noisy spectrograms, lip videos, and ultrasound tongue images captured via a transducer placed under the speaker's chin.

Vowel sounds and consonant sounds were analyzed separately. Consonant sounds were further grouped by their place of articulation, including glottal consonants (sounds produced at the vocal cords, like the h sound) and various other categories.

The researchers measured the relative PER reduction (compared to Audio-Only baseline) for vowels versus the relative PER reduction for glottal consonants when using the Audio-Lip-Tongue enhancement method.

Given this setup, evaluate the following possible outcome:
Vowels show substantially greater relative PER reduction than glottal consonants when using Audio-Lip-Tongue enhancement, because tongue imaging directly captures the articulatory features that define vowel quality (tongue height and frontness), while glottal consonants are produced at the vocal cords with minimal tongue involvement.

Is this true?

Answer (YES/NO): YES